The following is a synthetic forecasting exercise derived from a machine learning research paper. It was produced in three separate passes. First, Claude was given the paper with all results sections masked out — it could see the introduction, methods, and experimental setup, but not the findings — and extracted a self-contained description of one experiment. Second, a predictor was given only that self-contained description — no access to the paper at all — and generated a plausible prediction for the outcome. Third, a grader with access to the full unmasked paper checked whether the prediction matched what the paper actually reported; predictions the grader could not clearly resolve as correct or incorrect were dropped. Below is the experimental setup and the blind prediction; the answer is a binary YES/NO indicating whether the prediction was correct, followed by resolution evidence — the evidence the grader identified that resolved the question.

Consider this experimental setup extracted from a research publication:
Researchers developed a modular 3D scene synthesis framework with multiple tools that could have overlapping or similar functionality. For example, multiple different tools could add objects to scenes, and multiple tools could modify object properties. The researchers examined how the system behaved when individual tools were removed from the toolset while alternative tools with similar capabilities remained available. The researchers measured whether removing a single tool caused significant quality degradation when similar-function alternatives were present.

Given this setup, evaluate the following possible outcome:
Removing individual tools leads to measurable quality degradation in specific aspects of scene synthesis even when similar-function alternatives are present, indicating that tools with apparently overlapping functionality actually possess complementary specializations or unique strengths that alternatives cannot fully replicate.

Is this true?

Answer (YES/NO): NO